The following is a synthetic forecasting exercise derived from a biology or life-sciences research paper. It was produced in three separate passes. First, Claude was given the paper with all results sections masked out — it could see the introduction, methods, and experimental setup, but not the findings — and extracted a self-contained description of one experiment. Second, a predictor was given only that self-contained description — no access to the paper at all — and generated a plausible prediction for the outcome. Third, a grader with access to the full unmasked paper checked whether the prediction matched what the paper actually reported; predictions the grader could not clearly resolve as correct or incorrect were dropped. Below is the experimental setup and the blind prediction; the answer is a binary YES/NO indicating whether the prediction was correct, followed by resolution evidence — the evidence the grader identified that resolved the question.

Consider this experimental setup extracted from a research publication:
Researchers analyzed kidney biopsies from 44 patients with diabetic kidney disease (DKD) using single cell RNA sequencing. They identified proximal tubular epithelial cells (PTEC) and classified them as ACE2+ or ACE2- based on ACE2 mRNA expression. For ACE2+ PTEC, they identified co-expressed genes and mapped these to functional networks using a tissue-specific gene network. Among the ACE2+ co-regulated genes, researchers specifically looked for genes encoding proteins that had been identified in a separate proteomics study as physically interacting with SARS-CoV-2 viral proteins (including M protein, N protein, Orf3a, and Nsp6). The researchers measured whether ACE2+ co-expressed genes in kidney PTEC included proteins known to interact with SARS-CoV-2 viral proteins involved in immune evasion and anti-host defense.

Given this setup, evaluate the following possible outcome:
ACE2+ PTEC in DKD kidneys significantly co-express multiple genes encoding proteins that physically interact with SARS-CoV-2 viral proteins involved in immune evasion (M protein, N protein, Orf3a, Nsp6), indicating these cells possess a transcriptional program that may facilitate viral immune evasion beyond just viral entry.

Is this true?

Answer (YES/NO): YES